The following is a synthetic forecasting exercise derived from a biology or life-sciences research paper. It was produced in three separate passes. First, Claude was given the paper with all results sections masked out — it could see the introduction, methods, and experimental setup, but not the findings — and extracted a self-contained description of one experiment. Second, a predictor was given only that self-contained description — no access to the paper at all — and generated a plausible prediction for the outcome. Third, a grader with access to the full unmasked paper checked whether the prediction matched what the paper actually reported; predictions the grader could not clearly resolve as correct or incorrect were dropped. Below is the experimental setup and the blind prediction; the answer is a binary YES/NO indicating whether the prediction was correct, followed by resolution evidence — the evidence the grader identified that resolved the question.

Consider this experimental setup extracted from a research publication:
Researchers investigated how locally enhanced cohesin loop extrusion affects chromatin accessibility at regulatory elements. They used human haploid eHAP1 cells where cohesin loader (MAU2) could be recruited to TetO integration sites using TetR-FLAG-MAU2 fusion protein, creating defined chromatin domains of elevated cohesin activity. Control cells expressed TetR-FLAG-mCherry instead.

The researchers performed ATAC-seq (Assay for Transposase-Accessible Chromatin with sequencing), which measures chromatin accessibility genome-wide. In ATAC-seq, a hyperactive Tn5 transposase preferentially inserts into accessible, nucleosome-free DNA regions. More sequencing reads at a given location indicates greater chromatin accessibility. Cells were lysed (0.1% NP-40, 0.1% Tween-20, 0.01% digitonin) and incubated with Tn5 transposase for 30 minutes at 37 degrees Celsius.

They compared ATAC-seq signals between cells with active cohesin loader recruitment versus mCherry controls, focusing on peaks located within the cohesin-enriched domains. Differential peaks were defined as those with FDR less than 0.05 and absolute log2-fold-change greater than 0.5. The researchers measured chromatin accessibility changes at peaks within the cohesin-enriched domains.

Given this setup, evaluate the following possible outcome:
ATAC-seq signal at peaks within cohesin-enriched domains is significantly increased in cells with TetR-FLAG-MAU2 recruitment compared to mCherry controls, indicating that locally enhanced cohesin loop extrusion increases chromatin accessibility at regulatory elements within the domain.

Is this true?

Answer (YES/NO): NO